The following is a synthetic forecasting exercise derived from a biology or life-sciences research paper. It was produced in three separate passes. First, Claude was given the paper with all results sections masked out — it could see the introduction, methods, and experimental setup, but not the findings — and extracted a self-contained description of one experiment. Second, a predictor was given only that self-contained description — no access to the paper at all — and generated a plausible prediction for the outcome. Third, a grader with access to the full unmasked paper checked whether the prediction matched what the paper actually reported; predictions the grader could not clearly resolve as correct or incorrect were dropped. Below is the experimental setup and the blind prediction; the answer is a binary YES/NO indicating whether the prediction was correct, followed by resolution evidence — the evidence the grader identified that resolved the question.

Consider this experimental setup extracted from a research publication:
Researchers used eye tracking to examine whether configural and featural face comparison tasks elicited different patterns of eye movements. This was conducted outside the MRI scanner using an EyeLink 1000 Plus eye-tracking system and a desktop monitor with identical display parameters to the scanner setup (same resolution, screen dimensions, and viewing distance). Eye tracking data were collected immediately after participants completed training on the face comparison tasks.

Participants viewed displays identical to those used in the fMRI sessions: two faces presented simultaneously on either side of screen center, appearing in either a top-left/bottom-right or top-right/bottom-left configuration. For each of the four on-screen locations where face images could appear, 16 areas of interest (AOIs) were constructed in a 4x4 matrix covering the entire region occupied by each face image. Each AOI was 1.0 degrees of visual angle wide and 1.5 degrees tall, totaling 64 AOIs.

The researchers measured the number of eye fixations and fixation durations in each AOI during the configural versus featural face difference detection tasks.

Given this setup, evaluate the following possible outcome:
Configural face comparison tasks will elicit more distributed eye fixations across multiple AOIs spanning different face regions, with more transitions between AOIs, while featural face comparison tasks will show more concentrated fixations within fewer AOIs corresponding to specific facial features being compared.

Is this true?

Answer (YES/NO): NO